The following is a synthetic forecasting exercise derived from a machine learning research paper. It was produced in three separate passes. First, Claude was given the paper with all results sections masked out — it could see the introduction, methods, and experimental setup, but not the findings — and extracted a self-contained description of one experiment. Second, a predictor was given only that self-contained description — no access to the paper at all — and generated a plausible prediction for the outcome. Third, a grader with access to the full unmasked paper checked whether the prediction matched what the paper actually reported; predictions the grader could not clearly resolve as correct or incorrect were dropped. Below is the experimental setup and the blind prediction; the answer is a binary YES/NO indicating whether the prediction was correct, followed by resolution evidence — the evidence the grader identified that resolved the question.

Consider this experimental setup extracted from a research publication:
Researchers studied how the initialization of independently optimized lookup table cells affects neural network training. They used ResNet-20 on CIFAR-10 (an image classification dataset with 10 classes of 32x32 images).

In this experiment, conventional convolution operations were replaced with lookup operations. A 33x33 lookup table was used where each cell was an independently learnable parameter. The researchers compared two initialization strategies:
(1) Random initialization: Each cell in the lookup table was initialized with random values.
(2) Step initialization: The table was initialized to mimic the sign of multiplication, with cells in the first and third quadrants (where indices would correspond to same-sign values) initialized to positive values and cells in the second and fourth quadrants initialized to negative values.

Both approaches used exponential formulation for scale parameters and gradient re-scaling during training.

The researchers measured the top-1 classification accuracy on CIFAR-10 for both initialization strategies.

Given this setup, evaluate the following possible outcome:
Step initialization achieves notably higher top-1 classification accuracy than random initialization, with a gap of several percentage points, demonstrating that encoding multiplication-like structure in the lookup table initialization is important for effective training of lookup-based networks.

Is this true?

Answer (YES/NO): YES